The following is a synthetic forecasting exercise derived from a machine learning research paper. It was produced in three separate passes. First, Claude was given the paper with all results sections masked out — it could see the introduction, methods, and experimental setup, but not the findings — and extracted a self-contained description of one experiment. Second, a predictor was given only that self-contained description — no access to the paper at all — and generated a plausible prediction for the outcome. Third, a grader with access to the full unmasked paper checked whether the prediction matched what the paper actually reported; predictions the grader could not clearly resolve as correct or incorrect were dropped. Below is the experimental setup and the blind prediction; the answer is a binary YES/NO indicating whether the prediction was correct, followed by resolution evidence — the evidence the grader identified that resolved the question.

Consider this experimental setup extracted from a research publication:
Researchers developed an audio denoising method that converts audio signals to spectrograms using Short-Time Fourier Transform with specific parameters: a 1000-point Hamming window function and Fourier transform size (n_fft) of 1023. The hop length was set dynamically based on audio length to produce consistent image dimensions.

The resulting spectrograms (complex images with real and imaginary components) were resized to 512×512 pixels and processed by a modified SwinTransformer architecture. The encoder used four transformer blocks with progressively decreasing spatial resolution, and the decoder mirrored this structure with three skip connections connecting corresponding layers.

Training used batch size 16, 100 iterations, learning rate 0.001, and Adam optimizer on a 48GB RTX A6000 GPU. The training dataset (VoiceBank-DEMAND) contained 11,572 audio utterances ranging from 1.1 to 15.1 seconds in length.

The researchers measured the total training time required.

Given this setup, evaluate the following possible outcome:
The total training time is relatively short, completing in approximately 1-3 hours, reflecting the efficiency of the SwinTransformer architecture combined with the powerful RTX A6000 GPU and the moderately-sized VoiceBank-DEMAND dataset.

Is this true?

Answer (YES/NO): NO